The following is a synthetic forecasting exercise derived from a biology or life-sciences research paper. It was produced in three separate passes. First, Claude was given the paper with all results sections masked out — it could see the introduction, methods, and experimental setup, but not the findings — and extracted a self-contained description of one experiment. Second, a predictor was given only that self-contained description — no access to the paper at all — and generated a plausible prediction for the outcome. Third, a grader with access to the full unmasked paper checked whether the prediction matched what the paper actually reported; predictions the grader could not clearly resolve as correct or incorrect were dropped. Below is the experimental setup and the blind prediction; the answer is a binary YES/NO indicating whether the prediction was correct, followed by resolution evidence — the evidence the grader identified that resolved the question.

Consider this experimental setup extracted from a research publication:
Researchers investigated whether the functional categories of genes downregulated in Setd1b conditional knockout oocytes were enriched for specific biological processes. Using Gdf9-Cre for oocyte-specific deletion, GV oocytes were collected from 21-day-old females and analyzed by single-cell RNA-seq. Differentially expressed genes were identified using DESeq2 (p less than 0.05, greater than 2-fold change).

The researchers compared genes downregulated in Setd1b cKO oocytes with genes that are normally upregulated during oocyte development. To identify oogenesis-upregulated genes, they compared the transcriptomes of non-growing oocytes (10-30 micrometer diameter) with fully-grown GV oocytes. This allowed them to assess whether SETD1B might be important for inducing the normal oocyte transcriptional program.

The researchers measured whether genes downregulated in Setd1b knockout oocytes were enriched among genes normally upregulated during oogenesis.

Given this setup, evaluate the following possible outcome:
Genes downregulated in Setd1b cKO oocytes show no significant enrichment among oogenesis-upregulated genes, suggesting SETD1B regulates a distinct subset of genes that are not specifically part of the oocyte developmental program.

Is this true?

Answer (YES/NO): NO